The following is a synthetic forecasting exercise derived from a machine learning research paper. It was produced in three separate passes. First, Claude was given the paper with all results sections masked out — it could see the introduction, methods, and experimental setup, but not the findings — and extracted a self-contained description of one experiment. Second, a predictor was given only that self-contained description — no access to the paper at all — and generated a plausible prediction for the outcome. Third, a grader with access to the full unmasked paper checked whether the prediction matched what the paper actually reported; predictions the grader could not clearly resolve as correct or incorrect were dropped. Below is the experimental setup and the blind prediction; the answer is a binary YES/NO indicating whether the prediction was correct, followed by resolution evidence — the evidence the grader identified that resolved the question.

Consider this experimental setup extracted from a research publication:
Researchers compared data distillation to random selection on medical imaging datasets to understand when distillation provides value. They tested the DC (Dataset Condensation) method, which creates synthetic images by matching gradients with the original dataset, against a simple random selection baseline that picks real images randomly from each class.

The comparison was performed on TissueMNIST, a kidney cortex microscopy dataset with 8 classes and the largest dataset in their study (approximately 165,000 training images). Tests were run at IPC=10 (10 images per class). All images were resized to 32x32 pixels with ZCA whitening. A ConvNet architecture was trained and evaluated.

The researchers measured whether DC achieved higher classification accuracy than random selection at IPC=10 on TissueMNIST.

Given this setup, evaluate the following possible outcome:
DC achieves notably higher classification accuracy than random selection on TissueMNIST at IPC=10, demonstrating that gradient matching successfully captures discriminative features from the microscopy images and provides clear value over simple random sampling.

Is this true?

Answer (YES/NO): YES